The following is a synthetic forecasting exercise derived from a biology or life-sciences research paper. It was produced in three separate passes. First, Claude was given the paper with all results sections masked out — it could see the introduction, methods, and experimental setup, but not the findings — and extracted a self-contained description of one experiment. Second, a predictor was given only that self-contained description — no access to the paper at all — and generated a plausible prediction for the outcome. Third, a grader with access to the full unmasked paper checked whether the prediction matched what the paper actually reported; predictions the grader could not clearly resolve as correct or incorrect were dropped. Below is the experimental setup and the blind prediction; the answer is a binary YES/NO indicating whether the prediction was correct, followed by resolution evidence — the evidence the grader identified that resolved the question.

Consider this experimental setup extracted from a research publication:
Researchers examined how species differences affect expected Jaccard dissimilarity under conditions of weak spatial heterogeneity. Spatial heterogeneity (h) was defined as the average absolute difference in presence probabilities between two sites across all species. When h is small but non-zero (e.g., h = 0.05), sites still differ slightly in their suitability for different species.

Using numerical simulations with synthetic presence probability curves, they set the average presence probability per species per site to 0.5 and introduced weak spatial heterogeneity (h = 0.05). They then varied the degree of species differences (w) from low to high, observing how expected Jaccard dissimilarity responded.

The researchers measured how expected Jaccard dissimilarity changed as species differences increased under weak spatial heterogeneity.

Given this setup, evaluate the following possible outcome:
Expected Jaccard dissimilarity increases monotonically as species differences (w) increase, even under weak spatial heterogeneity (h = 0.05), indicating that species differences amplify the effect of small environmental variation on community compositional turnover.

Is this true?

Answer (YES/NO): NO